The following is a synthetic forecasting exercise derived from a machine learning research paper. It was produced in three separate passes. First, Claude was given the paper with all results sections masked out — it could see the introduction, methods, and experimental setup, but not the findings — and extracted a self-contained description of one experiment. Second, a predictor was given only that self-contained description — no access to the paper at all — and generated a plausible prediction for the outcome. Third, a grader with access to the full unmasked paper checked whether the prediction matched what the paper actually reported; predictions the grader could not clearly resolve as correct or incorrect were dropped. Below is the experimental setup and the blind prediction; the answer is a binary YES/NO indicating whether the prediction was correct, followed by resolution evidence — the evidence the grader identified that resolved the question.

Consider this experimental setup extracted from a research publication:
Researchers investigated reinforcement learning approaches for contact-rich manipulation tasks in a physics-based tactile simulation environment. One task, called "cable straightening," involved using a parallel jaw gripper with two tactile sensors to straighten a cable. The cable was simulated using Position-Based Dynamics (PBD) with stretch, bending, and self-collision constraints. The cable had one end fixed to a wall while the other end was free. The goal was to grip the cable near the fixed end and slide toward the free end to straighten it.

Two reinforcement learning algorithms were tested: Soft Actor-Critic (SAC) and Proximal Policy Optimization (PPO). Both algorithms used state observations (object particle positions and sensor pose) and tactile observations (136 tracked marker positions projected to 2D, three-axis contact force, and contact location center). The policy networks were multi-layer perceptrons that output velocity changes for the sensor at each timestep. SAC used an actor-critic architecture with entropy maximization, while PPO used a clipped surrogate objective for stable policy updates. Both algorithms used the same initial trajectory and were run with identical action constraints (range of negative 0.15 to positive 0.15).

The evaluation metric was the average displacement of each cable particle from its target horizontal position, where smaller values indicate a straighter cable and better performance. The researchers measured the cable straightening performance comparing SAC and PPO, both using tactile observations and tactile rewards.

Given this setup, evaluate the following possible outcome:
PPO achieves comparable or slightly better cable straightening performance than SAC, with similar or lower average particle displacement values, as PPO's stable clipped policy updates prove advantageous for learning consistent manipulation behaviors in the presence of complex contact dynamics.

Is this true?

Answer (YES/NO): NO